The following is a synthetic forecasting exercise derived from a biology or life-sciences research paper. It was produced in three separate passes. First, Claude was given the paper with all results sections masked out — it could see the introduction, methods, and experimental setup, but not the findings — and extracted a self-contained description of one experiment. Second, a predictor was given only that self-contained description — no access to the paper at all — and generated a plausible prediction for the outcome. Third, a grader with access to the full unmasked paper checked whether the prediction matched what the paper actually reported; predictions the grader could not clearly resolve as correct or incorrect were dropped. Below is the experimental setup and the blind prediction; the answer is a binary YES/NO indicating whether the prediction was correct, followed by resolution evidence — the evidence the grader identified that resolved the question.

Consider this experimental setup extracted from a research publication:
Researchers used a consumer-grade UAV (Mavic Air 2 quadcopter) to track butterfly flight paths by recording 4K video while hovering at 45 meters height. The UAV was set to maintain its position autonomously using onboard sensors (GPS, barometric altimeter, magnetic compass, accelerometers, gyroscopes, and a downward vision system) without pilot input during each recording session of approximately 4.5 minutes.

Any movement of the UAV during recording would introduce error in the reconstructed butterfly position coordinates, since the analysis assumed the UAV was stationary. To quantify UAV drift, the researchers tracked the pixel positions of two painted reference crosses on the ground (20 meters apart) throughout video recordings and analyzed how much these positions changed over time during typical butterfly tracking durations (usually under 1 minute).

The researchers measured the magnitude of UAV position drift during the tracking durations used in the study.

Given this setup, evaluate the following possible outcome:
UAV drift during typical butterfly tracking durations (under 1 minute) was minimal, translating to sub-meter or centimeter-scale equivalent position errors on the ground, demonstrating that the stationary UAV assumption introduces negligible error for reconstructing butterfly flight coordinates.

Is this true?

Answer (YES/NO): YES